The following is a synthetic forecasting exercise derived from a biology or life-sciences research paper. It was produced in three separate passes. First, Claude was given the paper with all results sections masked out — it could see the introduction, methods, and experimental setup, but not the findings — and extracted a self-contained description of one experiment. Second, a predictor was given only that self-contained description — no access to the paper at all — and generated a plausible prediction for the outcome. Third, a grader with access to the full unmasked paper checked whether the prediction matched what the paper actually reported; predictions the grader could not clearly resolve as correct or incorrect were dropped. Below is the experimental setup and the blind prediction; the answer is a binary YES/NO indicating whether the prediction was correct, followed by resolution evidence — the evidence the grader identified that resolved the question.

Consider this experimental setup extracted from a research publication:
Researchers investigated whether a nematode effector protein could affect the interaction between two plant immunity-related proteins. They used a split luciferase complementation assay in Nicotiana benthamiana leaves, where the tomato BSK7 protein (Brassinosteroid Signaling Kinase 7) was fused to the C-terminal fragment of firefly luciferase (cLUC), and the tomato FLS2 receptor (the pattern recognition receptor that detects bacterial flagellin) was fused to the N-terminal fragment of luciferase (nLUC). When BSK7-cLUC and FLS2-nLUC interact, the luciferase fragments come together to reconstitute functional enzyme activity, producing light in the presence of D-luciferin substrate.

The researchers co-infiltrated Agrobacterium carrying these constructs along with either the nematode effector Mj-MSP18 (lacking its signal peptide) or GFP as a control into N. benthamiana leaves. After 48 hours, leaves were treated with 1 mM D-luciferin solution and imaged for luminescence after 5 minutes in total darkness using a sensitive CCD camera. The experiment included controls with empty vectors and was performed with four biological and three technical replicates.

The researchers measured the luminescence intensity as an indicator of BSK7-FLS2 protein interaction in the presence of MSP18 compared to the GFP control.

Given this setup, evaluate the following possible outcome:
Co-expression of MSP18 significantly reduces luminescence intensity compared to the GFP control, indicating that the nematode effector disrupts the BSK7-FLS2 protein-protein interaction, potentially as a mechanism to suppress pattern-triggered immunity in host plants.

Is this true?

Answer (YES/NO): YES